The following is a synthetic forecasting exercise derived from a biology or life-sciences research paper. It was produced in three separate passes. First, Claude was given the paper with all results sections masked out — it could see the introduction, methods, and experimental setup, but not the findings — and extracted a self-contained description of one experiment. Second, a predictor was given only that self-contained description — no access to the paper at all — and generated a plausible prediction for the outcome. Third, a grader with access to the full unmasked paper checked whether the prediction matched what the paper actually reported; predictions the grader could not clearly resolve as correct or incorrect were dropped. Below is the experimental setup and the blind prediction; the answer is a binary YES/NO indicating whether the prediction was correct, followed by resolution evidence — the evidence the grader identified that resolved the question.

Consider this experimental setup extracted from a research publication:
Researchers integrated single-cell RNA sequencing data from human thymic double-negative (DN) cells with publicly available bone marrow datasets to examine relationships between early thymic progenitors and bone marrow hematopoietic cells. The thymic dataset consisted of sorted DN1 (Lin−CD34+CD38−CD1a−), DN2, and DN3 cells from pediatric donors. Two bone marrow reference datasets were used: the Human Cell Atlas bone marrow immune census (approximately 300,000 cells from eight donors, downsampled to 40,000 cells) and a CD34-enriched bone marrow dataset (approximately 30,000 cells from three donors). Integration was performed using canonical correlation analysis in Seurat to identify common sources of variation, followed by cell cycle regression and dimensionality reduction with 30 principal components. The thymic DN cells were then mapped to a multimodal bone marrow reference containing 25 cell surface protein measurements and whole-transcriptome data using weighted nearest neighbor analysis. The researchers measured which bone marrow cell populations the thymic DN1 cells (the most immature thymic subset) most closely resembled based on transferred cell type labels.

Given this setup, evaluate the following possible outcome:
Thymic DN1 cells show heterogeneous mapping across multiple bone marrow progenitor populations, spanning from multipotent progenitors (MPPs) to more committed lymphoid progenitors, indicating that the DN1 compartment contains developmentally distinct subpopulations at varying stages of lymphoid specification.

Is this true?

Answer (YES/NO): YES